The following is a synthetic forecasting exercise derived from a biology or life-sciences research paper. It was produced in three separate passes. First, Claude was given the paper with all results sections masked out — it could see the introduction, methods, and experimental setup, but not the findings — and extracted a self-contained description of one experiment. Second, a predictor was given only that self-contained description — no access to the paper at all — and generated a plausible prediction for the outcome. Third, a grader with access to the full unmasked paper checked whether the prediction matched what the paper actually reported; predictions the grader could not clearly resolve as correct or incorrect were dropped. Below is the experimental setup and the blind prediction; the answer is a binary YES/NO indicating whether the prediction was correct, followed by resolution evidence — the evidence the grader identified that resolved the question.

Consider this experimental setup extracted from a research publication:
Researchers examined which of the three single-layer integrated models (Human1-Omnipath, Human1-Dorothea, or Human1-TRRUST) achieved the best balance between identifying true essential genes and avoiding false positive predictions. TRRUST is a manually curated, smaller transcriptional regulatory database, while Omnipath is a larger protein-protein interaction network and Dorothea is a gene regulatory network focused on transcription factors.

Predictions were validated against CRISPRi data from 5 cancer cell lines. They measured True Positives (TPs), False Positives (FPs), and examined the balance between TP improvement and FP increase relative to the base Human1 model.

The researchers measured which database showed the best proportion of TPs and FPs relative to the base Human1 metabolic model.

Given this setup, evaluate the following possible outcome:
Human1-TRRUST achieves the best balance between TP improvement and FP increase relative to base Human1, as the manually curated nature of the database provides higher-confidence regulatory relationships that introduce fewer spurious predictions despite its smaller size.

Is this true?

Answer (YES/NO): YES